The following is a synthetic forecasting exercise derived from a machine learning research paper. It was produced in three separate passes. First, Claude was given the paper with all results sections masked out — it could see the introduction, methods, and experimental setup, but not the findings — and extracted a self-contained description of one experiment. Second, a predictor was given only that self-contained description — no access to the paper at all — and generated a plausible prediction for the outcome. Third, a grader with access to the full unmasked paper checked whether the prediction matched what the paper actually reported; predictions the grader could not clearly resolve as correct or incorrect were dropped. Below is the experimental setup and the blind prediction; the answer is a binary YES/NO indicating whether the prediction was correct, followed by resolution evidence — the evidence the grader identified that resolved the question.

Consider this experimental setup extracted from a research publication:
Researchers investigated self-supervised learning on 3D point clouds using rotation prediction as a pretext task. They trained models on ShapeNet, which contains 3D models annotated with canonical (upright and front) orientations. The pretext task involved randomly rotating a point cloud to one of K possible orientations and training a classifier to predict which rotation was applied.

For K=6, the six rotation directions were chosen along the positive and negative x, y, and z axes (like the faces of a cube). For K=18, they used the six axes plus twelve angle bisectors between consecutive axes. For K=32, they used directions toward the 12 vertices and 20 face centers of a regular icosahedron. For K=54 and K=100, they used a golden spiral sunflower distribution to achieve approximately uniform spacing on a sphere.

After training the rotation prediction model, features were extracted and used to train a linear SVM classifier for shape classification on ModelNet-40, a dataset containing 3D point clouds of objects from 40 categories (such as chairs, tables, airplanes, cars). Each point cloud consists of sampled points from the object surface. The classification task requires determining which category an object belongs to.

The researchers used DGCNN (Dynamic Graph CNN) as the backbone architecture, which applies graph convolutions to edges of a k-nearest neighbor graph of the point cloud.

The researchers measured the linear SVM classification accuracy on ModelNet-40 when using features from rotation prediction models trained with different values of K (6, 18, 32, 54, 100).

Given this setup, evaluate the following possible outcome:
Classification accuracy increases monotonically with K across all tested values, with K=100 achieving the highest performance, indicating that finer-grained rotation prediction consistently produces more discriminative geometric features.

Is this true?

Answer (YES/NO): NO